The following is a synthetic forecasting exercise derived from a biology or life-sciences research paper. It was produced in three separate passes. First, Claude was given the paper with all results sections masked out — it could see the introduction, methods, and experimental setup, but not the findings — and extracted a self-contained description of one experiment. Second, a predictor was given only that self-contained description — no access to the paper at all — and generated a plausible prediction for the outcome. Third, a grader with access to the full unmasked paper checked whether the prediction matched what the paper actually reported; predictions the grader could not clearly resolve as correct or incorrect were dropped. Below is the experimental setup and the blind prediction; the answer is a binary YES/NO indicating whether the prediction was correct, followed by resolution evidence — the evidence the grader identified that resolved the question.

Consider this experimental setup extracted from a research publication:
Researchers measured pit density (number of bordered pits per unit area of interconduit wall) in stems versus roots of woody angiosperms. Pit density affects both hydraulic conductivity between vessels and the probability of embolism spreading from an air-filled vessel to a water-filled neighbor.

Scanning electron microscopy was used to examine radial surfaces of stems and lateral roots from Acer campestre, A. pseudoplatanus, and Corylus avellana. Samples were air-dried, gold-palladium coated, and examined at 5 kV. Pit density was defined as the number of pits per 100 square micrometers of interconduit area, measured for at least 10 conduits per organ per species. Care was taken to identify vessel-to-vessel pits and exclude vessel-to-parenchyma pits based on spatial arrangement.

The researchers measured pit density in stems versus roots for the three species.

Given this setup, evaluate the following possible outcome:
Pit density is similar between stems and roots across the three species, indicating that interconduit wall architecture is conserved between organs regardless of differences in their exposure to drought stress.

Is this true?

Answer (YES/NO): YES